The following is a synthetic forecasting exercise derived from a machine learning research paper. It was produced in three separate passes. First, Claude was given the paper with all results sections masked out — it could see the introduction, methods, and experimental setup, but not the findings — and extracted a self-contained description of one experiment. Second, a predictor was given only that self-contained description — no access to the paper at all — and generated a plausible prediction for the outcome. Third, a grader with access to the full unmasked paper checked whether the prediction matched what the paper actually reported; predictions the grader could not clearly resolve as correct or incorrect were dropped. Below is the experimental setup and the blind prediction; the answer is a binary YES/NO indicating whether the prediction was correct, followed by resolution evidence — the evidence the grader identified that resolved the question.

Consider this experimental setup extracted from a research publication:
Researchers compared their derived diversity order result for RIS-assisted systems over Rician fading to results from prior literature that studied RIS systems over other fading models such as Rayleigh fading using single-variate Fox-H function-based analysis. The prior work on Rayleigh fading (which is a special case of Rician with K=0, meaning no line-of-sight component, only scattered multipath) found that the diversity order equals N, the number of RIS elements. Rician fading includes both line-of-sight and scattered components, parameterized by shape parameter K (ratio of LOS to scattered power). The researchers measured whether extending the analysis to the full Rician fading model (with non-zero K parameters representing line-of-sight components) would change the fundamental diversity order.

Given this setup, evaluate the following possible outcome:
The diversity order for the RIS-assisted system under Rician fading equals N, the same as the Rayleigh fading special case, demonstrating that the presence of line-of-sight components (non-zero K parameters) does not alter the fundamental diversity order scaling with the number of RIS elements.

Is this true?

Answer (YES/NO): YES